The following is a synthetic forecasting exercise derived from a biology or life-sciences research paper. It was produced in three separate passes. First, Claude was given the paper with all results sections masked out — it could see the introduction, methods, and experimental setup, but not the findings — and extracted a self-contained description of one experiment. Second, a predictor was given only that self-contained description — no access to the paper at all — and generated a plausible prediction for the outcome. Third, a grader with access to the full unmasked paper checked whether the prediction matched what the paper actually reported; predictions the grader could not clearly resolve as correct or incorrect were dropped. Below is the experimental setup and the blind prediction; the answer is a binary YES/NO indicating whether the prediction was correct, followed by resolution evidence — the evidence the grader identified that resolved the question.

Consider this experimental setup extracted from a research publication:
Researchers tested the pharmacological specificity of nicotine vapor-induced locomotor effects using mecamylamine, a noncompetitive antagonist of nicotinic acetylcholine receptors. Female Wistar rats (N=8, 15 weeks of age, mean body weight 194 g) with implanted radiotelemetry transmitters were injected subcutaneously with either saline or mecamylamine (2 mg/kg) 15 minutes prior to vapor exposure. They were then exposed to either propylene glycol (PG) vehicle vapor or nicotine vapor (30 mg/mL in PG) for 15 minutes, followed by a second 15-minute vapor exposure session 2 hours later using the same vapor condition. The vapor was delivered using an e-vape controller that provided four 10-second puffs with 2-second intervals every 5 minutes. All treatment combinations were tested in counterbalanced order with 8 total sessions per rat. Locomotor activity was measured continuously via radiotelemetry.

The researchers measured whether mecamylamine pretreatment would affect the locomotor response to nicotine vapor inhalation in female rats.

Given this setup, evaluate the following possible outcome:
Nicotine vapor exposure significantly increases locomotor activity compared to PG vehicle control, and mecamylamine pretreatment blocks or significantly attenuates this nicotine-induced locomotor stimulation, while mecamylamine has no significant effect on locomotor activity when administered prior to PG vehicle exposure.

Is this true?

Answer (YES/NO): YES